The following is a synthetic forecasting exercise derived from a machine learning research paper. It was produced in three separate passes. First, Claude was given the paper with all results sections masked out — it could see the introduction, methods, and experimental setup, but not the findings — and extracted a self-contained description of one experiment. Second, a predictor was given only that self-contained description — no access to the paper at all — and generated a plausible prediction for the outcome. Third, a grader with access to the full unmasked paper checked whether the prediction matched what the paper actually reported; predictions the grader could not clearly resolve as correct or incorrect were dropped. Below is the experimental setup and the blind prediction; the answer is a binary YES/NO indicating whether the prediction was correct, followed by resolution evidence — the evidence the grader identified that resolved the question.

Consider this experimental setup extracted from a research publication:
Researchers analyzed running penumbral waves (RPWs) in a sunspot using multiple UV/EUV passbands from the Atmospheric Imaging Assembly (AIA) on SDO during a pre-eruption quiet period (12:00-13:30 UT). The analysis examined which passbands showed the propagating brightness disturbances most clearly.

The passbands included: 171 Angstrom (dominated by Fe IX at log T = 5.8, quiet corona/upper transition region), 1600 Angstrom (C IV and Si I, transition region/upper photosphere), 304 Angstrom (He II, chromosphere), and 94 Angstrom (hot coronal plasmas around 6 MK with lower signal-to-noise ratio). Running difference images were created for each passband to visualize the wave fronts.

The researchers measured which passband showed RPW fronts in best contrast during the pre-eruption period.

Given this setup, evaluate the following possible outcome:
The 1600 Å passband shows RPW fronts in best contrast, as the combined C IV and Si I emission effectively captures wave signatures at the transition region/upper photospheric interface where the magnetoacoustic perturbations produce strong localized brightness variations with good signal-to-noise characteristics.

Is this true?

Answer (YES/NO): NO